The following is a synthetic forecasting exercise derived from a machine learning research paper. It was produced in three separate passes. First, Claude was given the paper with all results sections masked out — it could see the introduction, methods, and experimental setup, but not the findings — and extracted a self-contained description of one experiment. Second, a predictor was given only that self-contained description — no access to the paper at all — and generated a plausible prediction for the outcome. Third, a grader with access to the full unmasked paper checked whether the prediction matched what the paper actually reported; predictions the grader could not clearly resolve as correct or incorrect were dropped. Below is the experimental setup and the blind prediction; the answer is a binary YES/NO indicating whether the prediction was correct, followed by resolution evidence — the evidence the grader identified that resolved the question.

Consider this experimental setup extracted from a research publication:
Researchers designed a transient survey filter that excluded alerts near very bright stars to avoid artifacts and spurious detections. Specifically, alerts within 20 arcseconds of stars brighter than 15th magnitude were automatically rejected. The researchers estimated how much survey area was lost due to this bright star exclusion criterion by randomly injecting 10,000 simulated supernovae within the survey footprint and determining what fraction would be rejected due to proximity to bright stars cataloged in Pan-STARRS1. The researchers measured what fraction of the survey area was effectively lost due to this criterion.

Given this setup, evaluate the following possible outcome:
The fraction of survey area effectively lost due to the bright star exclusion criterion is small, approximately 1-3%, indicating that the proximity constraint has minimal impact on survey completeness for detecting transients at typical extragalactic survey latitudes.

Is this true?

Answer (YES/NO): YES